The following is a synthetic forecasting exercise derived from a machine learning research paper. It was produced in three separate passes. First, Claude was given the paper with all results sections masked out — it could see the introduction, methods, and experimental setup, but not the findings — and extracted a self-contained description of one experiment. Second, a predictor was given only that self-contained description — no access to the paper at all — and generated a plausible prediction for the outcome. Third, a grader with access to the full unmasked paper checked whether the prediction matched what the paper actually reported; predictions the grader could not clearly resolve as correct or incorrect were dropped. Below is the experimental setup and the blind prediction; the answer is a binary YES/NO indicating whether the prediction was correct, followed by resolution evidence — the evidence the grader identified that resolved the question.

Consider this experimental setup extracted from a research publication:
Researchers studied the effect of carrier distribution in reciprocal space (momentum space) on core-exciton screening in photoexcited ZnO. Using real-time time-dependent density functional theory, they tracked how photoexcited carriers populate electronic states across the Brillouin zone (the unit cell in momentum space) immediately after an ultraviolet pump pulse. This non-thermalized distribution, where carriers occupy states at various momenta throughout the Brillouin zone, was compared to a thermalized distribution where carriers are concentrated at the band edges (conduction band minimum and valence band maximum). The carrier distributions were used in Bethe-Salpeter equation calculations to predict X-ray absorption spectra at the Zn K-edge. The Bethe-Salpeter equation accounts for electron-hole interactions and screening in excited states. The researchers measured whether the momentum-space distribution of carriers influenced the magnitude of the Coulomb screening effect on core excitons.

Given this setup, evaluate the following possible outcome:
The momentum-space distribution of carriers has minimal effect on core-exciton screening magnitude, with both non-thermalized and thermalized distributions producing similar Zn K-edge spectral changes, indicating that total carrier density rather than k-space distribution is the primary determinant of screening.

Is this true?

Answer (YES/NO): NO